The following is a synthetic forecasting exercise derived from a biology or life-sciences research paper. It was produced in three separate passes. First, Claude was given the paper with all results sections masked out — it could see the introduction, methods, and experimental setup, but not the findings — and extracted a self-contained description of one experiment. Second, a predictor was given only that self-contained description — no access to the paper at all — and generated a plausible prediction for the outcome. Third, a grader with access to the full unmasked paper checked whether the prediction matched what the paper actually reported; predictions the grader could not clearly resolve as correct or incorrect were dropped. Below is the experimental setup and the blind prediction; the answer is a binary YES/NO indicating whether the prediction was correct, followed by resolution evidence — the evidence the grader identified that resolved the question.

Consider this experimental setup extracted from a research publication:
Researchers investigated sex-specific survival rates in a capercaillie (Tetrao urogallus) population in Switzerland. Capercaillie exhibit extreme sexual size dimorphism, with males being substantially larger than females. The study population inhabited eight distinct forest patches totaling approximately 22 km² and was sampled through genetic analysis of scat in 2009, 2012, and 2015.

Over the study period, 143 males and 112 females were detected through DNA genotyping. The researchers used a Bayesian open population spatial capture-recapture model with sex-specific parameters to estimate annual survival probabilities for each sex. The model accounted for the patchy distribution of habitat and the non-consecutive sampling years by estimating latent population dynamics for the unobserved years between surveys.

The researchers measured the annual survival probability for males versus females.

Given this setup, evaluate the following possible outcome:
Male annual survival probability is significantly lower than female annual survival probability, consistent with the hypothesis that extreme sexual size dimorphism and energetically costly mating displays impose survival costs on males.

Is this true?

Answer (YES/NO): NO